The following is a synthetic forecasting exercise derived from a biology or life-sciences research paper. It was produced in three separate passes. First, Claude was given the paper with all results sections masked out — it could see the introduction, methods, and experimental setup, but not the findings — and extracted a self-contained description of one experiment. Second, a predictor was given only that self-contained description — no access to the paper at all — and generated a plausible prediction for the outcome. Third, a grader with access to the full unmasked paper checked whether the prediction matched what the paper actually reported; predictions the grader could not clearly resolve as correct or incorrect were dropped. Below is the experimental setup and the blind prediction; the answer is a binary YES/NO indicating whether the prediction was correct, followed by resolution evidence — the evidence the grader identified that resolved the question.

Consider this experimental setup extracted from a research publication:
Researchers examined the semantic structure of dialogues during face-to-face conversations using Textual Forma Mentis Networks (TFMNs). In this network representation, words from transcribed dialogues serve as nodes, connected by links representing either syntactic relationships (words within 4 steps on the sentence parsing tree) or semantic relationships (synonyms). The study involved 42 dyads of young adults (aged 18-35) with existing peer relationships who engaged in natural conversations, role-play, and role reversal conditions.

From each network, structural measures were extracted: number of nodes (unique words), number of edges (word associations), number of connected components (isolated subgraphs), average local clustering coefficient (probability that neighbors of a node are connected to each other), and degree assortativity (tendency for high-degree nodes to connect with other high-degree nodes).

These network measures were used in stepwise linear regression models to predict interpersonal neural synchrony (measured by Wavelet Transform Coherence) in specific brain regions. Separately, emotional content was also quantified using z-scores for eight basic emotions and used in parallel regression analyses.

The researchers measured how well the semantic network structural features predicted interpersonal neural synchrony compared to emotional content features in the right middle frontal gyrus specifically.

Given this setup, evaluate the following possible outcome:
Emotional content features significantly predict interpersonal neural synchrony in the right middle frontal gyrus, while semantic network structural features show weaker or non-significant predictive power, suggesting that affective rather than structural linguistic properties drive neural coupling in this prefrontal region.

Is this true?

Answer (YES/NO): NO